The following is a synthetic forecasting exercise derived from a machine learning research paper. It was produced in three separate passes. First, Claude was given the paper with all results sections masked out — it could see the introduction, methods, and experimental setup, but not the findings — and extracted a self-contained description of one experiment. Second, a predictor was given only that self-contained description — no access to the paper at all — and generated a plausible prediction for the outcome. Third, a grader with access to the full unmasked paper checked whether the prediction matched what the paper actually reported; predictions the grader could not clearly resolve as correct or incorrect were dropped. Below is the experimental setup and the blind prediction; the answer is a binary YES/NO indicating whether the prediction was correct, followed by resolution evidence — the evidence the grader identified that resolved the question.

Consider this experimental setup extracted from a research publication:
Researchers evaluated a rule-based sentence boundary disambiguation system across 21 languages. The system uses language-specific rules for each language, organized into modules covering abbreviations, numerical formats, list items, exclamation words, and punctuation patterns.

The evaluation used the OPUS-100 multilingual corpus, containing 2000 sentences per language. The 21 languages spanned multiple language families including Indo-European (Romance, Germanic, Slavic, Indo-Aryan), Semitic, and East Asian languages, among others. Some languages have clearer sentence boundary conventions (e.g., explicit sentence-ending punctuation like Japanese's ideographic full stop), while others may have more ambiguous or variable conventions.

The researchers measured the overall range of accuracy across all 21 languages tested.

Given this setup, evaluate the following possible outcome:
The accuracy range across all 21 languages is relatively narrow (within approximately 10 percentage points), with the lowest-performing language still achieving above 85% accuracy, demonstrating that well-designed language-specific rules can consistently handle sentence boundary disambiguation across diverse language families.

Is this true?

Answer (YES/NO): NO